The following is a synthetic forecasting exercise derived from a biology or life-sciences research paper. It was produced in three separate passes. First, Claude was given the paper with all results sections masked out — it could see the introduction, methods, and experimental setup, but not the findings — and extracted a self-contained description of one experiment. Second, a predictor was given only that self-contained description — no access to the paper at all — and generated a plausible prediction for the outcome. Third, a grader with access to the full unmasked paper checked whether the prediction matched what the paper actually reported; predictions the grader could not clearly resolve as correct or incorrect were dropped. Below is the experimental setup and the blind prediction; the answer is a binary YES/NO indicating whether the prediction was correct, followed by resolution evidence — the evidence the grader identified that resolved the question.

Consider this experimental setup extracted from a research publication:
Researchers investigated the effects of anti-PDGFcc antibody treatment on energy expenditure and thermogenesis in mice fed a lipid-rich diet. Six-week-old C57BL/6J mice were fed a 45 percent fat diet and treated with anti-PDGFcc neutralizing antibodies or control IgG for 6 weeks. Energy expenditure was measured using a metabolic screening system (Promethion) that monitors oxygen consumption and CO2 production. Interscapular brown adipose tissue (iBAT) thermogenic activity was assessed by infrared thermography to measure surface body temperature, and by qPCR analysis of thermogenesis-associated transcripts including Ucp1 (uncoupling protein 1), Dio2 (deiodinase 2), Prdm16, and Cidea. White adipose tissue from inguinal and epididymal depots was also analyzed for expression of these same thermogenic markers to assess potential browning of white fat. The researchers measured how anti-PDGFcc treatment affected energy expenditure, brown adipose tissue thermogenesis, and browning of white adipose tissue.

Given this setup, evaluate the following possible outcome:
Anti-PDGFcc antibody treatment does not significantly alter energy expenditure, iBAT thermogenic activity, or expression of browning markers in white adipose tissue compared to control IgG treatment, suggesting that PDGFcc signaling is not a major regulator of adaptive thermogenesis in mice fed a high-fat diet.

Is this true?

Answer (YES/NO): NO